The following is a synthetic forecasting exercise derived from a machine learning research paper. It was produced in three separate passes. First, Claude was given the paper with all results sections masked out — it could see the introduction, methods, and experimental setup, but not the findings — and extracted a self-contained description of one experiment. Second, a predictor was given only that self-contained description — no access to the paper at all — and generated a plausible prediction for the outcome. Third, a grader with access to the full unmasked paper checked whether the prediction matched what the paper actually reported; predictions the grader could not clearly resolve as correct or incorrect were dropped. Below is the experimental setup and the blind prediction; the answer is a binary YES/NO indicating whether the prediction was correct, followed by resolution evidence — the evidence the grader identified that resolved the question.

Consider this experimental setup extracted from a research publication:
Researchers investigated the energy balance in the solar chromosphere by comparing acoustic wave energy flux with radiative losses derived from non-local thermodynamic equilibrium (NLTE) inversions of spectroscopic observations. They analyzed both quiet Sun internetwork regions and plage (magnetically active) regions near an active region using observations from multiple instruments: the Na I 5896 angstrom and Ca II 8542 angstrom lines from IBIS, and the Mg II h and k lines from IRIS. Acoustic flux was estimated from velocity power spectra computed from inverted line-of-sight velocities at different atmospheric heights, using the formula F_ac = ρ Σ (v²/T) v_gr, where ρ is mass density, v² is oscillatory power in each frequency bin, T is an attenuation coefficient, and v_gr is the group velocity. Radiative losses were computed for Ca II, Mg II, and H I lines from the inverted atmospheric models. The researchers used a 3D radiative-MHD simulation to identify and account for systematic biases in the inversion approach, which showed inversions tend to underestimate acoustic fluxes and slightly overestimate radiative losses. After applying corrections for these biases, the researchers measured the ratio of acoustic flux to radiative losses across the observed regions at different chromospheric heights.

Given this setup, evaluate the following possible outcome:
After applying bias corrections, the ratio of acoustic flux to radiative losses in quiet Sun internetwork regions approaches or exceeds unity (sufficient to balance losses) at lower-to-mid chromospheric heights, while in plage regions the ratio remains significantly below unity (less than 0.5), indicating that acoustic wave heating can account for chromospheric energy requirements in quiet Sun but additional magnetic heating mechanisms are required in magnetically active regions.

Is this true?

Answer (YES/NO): NO